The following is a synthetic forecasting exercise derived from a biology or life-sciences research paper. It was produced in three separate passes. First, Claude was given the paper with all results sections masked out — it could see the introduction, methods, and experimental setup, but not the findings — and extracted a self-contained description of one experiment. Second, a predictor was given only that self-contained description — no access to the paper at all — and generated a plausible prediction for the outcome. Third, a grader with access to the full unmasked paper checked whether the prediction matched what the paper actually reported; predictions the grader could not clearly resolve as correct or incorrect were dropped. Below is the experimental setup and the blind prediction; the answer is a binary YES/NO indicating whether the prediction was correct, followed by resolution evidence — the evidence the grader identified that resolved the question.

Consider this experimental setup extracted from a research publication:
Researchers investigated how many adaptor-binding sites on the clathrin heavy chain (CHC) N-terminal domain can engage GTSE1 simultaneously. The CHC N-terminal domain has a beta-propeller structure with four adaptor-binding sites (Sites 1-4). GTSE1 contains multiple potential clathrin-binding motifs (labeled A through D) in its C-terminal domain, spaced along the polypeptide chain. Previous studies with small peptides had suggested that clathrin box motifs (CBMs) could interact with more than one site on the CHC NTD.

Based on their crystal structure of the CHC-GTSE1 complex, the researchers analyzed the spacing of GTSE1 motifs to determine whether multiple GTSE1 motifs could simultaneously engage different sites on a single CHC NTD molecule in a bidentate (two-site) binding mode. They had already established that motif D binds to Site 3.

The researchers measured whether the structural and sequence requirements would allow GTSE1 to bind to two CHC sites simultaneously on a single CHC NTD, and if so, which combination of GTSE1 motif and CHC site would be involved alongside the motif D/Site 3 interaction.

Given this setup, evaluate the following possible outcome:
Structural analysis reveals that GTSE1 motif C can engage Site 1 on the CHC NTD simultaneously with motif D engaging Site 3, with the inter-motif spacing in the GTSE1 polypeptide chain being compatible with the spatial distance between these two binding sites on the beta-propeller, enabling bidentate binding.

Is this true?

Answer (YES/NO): NO